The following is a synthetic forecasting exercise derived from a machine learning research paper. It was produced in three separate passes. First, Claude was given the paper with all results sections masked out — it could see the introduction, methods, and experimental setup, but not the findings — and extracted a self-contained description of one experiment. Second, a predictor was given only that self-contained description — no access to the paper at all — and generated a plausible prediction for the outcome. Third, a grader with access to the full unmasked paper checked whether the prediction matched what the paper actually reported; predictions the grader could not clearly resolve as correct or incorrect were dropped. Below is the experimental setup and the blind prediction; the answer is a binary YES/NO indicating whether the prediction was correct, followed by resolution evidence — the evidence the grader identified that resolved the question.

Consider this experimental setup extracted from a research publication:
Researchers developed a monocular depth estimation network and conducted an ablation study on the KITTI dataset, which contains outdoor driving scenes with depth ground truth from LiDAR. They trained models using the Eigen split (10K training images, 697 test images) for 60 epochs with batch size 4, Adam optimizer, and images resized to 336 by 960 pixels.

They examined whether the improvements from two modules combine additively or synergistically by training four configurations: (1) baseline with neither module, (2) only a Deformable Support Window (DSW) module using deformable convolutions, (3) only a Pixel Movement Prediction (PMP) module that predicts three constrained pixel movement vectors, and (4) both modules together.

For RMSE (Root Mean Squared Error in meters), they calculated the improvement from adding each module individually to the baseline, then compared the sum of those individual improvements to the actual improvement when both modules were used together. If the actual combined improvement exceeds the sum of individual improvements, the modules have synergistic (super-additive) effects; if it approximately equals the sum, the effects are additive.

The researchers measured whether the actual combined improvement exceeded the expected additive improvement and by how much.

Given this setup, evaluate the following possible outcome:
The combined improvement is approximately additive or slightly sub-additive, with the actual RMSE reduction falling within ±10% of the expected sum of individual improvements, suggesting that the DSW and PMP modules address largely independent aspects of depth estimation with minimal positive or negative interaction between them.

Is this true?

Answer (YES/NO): NO